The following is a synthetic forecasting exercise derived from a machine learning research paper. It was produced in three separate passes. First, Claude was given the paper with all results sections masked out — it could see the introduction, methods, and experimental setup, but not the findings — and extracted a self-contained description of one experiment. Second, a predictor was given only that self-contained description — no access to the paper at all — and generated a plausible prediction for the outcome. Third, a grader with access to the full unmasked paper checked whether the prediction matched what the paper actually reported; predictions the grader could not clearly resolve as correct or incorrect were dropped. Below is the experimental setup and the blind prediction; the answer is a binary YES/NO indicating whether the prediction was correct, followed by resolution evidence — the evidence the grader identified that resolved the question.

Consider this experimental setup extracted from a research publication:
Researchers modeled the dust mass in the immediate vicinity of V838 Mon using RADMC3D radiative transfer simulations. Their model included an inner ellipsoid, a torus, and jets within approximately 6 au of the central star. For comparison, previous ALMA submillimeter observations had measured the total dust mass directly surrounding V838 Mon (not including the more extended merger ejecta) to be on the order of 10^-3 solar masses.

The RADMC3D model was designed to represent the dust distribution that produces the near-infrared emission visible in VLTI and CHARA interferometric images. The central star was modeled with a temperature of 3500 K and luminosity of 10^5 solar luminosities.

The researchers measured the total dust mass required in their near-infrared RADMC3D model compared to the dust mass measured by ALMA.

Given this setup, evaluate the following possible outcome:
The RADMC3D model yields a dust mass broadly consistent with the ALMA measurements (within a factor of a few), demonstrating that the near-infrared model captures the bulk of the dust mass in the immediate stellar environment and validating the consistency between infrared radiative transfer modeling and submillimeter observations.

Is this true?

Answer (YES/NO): NO